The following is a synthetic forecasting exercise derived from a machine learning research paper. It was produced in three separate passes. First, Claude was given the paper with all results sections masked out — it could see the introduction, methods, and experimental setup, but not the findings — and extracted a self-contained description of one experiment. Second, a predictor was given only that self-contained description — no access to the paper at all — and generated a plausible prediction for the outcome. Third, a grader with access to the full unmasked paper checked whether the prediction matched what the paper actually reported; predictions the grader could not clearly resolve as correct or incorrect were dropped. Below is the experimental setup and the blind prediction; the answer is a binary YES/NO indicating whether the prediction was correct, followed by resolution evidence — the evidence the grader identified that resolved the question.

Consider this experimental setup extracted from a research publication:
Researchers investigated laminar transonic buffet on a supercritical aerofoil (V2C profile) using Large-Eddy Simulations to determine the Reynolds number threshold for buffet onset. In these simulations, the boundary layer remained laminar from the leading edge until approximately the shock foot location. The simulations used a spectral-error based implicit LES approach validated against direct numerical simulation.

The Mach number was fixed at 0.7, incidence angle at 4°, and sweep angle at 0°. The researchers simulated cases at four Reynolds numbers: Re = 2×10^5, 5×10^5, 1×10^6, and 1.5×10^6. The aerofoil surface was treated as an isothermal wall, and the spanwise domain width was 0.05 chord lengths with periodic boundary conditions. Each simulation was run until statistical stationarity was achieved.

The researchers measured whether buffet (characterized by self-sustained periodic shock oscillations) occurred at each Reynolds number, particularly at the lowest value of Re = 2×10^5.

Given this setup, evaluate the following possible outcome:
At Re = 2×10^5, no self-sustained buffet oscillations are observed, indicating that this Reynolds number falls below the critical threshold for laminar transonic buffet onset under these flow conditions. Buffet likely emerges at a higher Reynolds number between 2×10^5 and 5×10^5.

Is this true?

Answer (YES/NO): YES